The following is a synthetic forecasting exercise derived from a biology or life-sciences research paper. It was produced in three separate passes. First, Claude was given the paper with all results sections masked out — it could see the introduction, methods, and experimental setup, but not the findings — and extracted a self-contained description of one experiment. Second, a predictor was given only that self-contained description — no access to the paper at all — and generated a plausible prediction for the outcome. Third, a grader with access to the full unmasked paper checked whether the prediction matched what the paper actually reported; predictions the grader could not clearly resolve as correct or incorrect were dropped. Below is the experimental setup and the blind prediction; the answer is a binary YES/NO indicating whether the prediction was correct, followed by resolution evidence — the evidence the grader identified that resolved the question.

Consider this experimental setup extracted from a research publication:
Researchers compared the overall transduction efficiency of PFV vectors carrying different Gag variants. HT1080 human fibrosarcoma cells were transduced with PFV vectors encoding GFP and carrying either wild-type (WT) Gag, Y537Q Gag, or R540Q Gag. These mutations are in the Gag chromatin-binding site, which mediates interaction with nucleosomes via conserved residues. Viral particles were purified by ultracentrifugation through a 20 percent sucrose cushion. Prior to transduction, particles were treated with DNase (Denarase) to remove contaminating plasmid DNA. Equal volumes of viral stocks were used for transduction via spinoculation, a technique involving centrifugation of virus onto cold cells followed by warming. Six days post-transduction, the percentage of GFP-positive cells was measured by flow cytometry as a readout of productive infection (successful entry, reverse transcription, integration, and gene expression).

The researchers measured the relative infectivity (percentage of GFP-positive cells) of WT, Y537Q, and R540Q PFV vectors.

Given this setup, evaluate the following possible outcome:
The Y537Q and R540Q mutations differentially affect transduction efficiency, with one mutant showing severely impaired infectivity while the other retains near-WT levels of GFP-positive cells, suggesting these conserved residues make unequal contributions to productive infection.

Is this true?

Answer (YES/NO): NO